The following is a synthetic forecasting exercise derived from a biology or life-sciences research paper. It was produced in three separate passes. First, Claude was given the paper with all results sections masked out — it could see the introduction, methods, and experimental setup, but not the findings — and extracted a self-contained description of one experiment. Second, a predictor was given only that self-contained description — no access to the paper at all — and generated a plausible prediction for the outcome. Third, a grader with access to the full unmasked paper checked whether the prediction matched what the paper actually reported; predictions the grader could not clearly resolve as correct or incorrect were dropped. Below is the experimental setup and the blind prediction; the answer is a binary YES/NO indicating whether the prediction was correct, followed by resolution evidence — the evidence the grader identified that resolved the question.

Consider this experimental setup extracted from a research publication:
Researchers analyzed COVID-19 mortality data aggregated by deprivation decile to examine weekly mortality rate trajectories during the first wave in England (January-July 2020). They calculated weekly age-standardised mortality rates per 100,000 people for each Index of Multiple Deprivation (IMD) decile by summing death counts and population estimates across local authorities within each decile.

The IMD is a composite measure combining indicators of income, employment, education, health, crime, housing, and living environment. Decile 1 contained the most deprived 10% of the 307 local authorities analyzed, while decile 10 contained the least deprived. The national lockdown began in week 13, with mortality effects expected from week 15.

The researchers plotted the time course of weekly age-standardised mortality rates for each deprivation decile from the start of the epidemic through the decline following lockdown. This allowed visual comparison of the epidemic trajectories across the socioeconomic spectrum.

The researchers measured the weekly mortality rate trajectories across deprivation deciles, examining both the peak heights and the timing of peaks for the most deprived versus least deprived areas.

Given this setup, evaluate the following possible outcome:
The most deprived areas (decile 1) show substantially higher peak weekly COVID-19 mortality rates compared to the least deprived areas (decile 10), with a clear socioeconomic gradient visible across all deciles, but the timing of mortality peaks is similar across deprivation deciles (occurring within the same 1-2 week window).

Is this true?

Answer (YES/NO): NO